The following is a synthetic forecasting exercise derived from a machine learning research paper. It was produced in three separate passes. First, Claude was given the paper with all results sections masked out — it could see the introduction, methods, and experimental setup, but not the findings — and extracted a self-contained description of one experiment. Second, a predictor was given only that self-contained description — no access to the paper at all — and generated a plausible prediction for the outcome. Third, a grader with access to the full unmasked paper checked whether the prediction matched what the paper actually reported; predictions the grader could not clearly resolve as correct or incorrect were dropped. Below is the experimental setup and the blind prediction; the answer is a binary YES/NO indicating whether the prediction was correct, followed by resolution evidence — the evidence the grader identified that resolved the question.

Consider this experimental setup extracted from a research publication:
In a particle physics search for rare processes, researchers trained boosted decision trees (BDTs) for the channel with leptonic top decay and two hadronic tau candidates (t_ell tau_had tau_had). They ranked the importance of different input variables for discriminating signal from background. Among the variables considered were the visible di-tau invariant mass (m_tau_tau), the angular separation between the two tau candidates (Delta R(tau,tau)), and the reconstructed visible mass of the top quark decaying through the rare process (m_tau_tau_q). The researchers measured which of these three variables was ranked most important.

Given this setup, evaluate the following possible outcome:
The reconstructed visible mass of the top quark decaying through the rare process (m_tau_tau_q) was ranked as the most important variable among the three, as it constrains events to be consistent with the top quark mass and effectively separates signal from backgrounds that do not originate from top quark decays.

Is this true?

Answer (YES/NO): NO